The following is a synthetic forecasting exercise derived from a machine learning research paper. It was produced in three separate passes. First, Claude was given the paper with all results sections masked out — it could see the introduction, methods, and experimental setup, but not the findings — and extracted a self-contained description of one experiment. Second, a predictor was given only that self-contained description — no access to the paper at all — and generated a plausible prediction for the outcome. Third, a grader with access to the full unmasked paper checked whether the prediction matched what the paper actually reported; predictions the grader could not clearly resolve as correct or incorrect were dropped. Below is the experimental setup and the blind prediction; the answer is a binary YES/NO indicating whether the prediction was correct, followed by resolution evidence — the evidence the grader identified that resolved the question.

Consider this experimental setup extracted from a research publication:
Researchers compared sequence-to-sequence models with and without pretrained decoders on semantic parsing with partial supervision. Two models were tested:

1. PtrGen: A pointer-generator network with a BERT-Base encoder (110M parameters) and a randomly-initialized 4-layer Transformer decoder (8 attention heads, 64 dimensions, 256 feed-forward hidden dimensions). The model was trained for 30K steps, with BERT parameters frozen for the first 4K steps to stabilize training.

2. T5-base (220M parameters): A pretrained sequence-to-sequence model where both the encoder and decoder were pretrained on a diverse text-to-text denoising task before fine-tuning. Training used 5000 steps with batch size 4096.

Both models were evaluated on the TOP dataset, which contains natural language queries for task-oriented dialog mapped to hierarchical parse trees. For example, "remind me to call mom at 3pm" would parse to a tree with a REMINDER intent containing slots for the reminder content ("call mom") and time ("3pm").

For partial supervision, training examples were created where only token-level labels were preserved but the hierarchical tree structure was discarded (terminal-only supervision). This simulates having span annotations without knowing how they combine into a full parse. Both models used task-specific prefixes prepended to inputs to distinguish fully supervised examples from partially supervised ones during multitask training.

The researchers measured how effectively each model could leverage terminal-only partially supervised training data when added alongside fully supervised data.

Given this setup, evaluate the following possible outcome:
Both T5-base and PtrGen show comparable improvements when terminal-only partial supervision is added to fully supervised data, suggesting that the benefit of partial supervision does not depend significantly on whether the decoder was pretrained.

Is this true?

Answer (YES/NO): NO